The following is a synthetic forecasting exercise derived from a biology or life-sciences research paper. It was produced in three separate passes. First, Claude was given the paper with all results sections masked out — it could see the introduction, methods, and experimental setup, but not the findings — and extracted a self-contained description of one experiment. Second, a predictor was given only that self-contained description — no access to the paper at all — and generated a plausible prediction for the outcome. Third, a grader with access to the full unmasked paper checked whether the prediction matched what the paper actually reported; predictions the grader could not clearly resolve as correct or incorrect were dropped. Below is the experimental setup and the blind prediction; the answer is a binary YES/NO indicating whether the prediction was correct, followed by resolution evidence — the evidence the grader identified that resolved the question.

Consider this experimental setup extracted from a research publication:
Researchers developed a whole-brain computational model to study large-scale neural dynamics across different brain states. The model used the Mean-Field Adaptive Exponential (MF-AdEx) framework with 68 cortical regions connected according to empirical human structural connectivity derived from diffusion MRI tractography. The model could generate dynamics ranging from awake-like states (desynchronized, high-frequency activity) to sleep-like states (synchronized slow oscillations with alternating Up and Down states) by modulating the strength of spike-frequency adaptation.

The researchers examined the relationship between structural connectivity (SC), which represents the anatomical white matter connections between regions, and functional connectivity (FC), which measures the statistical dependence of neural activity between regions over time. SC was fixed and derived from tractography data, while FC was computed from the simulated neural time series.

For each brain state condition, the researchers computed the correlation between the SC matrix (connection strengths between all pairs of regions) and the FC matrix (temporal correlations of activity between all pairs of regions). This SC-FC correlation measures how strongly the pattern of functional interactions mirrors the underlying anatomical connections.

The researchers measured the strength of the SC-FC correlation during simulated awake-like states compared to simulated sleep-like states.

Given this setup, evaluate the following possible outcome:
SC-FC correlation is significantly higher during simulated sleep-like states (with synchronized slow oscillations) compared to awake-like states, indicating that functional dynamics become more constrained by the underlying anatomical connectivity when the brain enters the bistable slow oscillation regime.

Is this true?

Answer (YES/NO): YES